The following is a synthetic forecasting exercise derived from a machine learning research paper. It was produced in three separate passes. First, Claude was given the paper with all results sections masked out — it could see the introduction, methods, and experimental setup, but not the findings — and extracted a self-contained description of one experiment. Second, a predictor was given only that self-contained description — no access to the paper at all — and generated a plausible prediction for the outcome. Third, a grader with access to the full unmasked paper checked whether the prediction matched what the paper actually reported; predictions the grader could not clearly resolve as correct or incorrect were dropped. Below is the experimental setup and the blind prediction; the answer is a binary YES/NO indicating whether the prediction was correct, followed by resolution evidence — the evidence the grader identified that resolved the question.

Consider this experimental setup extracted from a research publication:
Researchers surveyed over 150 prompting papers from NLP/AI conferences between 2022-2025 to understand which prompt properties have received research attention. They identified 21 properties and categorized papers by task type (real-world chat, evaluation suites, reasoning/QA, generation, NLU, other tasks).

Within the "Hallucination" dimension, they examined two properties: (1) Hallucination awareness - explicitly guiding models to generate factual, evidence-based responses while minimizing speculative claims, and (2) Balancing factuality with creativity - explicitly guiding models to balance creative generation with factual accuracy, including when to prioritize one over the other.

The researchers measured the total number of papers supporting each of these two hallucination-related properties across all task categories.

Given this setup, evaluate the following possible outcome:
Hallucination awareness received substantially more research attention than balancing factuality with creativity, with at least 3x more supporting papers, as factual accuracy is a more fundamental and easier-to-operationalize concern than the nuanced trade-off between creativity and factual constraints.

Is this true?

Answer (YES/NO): YES